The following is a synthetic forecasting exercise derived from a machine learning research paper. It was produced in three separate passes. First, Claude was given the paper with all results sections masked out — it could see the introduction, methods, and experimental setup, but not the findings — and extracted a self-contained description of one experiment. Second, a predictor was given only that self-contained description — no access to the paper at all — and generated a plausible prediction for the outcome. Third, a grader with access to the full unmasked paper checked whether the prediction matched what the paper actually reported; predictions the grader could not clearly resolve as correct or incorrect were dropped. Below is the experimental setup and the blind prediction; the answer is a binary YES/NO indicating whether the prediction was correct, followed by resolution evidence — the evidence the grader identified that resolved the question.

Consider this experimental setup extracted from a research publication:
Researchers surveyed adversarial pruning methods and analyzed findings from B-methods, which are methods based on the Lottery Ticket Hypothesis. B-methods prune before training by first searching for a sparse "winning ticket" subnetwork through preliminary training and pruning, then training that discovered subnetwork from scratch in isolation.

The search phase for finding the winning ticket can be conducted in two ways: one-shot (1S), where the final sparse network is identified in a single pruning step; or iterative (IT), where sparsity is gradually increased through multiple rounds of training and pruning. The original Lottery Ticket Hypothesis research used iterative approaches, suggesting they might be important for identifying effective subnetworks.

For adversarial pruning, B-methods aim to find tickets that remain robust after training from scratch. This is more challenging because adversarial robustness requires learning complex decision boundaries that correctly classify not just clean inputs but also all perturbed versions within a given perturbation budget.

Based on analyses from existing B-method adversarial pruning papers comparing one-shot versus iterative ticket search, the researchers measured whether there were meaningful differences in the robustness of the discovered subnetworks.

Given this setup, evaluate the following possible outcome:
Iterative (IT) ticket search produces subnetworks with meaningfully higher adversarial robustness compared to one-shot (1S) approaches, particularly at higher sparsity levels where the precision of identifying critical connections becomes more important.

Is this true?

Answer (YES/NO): NO